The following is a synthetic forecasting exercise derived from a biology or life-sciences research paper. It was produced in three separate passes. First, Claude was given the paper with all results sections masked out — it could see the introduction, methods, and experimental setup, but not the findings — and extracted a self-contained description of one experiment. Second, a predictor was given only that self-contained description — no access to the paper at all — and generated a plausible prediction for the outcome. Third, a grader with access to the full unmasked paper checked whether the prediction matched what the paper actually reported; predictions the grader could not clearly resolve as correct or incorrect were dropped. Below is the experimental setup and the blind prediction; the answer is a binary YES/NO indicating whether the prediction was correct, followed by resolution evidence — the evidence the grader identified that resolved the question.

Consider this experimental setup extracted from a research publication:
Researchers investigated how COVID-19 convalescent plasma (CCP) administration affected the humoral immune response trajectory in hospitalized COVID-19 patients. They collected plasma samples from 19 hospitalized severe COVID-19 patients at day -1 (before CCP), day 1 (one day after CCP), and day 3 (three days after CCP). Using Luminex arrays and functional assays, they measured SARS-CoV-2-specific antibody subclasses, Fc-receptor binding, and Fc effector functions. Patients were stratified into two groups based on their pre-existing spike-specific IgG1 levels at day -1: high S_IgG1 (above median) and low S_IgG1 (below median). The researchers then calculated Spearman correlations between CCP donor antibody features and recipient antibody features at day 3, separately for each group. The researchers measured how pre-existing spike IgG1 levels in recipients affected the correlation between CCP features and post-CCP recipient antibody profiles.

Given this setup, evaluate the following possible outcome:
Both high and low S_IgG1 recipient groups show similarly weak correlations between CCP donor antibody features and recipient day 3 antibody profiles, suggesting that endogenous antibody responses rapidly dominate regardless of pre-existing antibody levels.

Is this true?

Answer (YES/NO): NO